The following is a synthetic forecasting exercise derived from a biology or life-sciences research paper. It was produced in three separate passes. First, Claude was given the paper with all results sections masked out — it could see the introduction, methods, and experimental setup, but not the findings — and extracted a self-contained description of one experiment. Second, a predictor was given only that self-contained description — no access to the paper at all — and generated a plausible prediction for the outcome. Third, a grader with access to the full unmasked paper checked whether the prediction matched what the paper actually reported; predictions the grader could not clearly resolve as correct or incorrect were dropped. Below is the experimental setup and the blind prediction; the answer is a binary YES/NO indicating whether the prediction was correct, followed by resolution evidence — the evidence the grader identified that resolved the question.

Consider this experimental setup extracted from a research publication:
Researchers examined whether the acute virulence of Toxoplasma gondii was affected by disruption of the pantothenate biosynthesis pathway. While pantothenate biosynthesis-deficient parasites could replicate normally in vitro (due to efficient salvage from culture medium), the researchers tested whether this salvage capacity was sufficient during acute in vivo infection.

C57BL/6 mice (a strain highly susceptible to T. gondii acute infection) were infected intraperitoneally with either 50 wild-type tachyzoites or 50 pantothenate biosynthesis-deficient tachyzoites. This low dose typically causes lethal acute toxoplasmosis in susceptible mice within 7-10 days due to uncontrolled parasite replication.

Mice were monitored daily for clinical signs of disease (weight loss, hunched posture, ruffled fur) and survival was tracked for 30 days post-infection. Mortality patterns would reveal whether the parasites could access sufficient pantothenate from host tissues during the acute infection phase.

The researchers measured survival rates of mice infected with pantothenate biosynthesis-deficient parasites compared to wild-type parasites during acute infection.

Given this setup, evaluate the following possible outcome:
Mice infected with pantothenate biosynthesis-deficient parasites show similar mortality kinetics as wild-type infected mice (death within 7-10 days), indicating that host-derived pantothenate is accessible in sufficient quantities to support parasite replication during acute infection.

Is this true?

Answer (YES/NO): YES